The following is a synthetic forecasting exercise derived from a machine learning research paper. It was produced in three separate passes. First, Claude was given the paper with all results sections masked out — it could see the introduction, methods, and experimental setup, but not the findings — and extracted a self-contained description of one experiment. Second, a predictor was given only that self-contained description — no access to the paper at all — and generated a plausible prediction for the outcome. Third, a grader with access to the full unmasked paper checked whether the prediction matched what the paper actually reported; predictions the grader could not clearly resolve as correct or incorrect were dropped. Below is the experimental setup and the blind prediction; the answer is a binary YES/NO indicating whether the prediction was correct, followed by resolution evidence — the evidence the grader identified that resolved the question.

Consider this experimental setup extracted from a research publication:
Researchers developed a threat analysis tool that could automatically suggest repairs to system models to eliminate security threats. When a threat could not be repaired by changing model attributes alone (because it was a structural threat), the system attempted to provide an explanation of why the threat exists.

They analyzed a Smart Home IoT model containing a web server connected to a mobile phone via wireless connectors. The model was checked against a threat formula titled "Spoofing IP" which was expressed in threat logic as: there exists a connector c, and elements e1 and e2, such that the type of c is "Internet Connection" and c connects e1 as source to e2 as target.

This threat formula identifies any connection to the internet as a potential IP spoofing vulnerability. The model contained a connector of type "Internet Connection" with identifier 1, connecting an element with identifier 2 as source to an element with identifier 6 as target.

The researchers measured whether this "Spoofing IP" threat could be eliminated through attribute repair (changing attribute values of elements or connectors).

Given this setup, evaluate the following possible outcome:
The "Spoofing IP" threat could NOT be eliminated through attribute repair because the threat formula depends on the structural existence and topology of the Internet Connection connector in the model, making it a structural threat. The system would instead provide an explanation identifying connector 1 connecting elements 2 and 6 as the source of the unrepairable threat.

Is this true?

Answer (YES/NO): YES